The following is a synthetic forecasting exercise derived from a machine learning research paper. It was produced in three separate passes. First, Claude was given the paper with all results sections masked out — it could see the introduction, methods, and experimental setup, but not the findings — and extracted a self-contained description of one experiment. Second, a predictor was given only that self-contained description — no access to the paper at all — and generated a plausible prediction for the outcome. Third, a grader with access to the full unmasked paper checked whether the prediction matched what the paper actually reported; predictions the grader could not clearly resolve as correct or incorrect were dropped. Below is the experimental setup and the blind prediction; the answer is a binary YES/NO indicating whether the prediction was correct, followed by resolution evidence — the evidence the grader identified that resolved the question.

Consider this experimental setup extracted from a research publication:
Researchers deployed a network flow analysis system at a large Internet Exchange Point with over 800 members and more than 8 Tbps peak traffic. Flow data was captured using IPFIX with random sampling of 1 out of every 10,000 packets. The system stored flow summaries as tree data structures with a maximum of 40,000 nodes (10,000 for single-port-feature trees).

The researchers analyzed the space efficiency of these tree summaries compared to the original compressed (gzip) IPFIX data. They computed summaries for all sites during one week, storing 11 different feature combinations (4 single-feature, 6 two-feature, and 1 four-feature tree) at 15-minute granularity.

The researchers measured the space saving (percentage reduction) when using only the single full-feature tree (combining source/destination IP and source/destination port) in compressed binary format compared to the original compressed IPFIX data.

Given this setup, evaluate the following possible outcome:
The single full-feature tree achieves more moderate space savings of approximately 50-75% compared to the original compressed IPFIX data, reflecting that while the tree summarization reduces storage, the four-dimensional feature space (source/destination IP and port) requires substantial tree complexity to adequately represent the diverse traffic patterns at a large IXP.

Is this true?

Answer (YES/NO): NO